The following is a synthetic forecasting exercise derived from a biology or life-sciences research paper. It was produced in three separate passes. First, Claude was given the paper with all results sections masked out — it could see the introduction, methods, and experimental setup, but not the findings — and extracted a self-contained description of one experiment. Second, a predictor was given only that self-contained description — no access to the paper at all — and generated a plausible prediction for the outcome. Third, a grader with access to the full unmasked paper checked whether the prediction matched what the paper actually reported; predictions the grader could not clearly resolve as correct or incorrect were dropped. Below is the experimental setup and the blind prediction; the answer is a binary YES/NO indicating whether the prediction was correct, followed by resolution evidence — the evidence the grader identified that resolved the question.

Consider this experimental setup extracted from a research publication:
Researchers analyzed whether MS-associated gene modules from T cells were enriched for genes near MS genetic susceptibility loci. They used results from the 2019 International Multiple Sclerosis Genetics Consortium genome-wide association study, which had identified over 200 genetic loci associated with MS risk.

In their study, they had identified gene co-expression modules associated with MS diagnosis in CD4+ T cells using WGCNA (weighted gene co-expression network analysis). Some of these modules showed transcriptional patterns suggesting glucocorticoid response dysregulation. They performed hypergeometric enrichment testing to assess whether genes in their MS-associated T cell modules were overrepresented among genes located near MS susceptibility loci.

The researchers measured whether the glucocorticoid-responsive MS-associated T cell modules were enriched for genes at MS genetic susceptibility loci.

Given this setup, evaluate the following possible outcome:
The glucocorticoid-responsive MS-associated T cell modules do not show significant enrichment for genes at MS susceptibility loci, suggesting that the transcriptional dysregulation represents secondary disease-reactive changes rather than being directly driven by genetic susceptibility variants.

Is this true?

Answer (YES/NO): NO